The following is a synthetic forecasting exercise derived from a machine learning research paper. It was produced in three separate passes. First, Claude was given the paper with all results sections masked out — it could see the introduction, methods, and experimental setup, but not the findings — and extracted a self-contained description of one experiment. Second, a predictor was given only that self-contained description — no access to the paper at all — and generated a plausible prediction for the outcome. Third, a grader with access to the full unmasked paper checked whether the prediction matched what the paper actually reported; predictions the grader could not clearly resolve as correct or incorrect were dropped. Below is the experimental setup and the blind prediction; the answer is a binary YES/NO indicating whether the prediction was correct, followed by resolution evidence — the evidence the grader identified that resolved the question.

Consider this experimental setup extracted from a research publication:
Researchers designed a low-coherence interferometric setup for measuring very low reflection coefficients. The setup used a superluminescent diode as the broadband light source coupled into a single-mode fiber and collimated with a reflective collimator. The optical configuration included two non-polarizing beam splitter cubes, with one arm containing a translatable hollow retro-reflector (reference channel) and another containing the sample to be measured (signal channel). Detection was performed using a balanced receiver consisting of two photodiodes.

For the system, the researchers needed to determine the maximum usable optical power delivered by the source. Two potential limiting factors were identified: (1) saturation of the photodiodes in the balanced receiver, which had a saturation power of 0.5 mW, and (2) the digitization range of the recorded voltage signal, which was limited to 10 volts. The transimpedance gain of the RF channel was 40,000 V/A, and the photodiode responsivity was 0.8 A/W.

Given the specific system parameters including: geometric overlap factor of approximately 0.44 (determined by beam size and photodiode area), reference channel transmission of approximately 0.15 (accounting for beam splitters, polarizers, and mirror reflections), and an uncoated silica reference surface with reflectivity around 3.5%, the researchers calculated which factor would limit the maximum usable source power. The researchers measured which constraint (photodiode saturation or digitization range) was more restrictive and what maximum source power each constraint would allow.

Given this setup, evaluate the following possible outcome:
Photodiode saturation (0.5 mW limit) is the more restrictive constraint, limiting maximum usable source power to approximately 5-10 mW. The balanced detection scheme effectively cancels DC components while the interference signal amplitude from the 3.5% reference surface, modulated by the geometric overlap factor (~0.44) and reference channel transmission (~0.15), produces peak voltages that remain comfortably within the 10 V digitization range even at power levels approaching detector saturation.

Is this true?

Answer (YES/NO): NO